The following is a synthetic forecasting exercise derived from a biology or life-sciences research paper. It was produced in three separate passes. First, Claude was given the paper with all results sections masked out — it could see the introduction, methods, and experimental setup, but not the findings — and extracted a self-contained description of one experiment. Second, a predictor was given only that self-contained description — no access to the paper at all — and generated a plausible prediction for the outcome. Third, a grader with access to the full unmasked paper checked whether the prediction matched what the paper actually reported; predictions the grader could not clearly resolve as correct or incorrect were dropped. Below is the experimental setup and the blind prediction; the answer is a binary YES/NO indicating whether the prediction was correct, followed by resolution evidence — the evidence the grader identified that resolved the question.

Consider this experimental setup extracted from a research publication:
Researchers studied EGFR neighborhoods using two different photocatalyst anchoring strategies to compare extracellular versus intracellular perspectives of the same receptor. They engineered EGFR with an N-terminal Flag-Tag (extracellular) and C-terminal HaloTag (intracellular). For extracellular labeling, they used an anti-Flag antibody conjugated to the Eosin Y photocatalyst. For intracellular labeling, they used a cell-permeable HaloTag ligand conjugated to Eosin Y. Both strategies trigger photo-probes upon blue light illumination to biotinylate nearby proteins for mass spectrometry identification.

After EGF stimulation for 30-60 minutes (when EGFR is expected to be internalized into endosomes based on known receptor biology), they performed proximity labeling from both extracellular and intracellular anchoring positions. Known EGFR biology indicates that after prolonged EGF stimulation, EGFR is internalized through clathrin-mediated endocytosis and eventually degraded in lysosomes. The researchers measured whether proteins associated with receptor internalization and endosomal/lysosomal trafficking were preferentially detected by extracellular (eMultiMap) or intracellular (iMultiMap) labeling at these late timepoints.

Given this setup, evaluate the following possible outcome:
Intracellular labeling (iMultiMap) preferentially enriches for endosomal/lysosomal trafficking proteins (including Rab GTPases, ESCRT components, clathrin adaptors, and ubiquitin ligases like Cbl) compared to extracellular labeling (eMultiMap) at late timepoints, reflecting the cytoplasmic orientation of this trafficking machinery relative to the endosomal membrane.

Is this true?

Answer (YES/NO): NO